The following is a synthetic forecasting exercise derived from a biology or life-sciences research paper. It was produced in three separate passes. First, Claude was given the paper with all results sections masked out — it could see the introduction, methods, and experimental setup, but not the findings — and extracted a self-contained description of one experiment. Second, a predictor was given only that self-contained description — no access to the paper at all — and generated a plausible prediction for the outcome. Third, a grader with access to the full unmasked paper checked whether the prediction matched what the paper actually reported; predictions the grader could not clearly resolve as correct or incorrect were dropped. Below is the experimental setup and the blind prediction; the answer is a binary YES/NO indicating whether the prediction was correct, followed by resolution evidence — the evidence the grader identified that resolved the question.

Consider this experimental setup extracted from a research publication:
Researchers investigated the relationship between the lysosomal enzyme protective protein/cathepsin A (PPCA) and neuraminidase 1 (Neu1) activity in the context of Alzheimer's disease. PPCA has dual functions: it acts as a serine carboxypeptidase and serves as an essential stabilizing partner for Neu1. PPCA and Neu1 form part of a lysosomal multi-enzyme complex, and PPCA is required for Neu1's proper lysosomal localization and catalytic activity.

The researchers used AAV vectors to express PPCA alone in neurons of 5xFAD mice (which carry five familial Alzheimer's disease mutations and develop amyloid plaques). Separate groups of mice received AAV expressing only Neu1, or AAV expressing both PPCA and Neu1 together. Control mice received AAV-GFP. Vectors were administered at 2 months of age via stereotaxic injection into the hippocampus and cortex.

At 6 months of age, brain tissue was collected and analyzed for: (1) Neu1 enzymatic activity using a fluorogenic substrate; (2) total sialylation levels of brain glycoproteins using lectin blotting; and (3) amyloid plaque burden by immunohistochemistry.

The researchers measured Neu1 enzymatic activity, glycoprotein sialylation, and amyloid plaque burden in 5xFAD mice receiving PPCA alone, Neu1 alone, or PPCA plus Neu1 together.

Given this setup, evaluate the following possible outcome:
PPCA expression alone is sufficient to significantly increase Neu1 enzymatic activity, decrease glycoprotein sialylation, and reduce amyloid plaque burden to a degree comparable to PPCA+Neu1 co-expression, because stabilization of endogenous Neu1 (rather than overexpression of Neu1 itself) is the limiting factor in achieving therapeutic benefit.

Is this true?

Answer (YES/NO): NO